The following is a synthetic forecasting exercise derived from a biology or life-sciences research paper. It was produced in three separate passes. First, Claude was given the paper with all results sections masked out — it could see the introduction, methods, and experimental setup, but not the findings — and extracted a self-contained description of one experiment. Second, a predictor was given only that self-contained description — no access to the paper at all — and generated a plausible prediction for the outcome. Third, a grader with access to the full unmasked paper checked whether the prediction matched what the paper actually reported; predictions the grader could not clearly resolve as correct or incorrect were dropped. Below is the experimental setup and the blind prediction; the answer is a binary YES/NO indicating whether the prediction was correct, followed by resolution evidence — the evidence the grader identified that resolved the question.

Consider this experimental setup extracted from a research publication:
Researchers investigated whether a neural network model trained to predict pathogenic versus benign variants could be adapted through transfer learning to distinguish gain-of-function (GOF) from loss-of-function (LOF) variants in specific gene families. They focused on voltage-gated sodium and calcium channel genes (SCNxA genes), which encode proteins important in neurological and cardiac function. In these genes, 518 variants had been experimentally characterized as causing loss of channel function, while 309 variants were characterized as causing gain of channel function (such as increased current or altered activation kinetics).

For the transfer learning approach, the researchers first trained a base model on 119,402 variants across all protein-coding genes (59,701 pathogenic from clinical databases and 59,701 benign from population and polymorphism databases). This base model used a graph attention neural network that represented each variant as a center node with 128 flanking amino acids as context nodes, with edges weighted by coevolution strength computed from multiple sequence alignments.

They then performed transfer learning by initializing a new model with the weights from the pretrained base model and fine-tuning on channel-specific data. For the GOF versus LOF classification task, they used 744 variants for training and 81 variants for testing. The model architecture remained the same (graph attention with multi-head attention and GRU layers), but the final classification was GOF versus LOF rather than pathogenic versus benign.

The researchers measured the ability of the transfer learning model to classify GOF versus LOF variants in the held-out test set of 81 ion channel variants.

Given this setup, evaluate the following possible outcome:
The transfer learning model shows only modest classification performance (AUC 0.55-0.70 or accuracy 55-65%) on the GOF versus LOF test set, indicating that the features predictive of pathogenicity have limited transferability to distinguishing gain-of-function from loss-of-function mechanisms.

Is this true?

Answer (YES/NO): NO